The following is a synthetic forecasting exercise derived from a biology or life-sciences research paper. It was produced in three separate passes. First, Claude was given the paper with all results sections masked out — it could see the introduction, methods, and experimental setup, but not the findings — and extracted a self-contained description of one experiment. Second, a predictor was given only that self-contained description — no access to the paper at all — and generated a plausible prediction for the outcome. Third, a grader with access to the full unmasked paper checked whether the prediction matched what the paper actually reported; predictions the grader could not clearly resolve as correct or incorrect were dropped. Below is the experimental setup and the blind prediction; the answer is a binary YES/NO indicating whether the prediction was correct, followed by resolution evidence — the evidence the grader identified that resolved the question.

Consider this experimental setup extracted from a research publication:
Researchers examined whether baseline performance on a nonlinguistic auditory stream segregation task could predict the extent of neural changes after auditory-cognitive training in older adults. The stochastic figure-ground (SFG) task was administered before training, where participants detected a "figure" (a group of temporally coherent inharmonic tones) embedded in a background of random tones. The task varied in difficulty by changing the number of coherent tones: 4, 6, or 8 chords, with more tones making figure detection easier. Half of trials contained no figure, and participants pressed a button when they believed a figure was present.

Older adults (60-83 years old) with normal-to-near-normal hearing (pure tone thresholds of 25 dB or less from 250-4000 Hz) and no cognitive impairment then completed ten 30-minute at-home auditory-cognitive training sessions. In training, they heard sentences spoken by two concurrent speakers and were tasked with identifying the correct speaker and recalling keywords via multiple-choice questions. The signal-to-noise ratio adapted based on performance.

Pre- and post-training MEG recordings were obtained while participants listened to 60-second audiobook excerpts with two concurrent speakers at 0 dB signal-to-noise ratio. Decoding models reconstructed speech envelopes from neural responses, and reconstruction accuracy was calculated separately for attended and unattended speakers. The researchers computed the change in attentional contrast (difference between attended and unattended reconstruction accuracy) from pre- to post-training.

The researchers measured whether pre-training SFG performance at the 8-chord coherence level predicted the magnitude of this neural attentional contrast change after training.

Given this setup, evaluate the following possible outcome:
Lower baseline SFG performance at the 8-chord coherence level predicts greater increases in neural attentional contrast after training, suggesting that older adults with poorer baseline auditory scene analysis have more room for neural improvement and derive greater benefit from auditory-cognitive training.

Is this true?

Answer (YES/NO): YES